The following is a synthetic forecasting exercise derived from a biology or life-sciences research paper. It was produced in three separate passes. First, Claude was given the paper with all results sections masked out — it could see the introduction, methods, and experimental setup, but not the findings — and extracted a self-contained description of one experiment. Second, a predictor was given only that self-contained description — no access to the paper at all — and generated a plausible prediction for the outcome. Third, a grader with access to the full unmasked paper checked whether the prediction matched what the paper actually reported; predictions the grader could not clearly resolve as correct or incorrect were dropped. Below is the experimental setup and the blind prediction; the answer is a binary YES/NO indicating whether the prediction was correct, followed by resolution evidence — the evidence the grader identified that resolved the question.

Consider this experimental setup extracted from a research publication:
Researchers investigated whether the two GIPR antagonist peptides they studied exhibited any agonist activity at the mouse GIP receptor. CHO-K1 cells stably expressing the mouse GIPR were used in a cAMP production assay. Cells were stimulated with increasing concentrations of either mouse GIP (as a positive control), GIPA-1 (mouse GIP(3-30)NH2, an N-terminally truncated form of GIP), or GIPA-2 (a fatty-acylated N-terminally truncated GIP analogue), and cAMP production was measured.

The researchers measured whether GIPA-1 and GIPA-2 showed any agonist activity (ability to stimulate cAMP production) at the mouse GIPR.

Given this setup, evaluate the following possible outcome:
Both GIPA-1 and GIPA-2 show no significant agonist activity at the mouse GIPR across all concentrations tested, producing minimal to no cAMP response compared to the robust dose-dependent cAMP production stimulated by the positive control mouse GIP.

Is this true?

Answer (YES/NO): YES